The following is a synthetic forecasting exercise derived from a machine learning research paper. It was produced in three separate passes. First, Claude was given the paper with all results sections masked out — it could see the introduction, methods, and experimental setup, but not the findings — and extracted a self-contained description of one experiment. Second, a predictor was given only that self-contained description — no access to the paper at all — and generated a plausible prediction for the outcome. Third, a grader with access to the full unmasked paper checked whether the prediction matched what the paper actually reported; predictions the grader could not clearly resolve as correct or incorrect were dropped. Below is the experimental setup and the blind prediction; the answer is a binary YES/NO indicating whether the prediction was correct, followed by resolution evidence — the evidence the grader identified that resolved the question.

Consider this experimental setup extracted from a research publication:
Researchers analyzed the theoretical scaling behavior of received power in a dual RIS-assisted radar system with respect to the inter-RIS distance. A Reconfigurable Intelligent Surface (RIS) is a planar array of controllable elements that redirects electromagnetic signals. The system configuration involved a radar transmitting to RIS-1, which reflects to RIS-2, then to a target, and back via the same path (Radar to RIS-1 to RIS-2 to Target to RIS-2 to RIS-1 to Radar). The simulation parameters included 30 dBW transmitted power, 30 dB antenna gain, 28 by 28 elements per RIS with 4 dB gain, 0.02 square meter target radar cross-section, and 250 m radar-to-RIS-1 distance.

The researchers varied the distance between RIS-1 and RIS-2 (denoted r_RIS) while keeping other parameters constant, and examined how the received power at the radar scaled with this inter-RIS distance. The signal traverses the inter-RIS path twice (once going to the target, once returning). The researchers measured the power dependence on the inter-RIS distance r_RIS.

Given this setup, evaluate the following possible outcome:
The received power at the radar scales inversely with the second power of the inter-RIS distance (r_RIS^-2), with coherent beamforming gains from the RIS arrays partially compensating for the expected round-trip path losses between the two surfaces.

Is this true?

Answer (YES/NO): NO